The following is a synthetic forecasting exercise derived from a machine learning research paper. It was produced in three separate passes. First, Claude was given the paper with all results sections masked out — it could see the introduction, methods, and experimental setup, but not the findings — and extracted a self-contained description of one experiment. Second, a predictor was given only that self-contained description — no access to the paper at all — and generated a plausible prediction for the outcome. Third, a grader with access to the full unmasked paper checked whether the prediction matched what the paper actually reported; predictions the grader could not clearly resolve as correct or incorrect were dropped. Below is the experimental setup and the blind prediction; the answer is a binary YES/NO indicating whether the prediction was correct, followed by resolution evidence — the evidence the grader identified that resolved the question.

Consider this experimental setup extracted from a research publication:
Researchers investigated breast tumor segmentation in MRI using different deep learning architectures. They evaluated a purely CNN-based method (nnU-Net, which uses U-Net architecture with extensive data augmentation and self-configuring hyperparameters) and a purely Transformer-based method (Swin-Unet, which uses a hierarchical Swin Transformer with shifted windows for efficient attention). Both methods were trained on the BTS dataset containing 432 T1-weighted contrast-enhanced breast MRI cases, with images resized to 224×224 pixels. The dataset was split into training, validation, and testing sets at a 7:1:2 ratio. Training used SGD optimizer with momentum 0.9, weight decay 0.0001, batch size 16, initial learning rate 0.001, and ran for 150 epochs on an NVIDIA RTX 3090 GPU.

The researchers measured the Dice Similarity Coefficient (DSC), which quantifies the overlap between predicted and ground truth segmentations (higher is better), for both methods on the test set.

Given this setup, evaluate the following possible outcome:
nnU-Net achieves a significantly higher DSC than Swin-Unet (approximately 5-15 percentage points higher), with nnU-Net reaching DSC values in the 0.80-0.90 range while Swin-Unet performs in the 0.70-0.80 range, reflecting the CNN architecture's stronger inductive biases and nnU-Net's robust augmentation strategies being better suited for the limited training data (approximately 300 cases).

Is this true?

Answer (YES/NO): NO